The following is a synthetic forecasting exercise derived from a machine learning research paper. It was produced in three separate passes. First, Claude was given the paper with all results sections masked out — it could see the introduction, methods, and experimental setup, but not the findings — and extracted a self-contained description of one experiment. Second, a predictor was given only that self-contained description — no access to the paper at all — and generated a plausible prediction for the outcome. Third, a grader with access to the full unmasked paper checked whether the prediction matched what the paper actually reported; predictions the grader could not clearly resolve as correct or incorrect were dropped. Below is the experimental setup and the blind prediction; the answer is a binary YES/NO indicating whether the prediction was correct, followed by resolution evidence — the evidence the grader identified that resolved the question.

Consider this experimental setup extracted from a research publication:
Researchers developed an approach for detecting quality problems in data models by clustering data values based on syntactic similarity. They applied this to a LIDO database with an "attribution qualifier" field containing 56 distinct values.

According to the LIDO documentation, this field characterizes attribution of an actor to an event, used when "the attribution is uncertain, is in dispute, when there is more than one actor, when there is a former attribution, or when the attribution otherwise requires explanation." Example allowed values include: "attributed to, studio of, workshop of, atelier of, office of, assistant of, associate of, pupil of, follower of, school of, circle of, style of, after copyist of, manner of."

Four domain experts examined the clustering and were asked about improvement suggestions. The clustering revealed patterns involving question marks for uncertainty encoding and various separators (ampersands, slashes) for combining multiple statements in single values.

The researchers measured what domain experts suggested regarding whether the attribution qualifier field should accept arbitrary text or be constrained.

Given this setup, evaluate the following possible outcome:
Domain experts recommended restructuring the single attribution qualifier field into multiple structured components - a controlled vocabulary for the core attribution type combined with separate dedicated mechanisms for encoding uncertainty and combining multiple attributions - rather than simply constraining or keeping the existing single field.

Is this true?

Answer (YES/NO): NO